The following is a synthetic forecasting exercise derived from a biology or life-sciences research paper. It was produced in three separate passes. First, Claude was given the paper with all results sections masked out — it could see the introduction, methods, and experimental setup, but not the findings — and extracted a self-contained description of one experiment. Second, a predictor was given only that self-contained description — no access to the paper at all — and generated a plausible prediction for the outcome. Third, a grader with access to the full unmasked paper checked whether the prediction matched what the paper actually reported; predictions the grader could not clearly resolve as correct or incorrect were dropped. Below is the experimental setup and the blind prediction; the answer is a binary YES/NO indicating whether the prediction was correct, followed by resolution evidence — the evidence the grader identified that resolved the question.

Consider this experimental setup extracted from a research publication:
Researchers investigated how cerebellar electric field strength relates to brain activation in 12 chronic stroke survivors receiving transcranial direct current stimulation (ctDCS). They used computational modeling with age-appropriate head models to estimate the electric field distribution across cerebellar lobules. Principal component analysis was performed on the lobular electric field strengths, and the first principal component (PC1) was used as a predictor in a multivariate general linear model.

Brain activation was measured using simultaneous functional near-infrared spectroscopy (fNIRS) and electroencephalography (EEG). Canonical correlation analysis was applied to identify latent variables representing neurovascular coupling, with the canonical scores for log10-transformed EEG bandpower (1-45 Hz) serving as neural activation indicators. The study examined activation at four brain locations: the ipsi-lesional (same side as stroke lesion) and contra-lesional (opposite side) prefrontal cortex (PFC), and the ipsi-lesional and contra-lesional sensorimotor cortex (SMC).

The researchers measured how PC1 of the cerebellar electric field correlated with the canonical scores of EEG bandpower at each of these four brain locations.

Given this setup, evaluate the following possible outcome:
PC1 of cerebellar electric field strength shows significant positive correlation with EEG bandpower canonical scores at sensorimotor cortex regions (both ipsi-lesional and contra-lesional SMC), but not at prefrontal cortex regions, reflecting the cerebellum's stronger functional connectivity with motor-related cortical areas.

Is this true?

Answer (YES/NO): NO